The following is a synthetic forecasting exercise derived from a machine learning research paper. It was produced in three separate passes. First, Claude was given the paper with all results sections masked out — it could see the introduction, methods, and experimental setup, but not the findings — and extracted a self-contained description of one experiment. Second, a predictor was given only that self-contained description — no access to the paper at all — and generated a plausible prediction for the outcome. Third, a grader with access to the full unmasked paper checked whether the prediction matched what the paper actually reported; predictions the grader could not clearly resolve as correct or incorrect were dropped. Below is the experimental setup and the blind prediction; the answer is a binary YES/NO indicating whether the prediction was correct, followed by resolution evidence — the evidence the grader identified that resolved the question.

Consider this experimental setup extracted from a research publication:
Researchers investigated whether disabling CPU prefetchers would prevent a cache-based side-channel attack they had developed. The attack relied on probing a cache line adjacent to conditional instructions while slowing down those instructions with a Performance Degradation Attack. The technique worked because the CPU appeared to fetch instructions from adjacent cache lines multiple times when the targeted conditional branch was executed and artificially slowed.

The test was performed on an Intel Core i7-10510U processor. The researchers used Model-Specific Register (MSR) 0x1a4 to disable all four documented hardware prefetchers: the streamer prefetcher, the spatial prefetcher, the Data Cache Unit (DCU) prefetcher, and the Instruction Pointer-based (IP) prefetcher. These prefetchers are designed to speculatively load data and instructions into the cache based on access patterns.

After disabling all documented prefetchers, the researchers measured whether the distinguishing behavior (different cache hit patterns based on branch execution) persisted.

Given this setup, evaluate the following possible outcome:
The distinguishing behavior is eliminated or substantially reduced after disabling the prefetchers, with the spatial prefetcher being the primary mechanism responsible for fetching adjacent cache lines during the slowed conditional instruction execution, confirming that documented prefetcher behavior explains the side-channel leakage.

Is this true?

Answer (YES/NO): NO